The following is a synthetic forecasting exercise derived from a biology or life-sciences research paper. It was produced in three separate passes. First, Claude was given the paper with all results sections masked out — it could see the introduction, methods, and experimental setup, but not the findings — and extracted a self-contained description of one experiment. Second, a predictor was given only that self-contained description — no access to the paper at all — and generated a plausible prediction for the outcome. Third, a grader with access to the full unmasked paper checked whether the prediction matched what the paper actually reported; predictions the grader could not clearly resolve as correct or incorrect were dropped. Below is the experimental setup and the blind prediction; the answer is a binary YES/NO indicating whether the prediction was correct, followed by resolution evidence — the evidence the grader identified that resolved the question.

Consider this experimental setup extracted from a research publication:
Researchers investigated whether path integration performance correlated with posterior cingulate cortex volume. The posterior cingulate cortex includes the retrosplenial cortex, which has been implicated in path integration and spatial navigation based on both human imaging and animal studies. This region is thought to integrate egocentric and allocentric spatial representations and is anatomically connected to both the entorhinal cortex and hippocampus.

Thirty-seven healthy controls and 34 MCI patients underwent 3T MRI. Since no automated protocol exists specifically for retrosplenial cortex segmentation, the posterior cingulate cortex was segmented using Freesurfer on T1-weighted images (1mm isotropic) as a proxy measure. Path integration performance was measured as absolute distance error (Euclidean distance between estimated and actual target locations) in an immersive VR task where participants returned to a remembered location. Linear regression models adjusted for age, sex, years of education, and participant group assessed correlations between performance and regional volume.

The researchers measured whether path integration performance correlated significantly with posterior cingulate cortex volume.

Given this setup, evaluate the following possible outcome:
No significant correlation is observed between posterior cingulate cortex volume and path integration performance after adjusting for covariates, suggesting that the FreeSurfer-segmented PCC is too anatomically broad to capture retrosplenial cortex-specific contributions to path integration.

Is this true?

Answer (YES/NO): YES